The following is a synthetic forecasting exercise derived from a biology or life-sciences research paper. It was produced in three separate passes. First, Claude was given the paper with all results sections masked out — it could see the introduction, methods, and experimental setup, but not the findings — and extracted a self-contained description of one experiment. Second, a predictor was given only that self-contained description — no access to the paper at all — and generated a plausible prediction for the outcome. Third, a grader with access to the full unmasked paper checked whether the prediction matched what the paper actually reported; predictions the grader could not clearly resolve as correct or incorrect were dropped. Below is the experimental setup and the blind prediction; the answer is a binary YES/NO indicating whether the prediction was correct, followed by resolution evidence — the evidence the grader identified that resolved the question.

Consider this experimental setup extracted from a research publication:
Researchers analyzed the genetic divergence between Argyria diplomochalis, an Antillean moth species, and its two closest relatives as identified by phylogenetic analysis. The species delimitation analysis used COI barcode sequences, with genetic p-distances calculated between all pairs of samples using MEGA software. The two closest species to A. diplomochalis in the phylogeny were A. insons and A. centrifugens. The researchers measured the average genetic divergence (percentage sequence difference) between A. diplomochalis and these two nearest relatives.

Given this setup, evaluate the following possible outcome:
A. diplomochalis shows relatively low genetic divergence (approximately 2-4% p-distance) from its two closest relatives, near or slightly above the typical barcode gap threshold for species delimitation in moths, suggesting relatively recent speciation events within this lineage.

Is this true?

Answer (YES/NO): NO